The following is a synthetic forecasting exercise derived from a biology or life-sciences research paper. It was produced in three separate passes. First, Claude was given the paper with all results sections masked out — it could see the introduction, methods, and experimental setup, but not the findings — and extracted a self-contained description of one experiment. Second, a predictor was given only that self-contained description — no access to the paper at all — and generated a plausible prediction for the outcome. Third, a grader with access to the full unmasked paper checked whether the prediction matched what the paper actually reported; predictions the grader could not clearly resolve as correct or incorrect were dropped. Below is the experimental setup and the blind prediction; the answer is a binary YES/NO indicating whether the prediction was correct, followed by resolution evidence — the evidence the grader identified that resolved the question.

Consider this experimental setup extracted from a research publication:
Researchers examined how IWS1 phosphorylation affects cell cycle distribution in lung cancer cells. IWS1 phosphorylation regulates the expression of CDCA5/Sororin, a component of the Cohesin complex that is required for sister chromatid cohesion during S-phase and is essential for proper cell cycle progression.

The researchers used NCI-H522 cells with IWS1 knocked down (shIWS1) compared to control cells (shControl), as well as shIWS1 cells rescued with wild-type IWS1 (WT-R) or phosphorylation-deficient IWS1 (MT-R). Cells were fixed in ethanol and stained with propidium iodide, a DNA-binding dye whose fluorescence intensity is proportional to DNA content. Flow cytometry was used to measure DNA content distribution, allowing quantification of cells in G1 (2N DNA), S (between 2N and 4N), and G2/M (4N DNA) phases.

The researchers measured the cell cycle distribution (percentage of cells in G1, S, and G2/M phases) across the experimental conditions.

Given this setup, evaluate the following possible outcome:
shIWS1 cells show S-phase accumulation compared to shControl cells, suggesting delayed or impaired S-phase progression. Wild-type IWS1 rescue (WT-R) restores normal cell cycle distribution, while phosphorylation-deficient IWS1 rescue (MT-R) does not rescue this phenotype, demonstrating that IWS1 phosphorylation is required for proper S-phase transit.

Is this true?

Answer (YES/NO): NO